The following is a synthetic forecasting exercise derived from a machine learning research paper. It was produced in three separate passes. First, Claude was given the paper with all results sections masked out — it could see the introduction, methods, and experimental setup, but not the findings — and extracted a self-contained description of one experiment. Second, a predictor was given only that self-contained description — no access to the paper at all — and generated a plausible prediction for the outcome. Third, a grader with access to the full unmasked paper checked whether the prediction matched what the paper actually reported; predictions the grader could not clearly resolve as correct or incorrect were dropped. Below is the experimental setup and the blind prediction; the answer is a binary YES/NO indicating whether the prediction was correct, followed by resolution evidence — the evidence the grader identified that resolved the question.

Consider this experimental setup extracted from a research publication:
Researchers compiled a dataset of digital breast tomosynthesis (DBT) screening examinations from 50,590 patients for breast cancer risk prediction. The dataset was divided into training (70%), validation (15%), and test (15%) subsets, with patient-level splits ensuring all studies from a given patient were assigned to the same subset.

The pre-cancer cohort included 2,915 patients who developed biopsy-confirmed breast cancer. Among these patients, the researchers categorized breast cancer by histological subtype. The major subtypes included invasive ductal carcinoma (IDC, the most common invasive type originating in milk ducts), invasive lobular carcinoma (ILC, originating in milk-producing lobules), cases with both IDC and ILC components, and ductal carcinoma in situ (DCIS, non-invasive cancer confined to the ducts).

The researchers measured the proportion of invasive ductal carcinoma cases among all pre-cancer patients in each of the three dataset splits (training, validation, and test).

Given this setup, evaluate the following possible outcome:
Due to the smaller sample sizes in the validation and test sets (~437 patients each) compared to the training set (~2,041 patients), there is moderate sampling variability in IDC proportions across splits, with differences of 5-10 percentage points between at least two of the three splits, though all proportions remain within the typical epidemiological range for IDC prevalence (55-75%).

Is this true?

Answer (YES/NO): NO